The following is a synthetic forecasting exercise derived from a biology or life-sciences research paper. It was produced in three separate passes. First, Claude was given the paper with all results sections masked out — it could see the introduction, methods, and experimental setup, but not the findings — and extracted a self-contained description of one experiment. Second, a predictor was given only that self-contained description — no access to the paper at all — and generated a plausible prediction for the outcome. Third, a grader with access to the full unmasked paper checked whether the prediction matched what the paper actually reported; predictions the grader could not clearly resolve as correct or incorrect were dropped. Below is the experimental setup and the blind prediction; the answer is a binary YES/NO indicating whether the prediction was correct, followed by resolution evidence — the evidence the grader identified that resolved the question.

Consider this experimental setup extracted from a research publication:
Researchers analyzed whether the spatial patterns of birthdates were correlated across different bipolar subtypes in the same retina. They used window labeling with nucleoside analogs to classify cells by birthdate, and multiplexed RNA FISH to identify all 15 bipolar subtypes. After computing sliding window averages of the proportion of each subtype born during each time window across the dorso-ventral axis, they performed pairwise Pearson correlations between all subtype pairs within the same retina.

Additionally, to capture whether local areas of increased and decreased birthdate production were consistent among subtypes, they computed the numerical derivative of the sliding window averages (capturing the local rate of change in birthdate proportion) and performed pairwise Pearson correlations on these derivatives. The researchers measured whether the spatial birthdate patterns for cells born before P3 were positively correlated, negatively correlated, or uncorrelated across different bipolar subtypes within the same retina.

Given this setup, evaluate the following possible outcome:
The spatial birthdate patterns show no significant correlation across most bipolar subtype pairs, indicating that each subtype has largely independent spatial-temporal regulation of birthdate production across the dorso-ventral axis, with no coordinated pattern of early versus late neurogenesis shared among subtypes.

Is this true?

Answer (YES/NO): NO